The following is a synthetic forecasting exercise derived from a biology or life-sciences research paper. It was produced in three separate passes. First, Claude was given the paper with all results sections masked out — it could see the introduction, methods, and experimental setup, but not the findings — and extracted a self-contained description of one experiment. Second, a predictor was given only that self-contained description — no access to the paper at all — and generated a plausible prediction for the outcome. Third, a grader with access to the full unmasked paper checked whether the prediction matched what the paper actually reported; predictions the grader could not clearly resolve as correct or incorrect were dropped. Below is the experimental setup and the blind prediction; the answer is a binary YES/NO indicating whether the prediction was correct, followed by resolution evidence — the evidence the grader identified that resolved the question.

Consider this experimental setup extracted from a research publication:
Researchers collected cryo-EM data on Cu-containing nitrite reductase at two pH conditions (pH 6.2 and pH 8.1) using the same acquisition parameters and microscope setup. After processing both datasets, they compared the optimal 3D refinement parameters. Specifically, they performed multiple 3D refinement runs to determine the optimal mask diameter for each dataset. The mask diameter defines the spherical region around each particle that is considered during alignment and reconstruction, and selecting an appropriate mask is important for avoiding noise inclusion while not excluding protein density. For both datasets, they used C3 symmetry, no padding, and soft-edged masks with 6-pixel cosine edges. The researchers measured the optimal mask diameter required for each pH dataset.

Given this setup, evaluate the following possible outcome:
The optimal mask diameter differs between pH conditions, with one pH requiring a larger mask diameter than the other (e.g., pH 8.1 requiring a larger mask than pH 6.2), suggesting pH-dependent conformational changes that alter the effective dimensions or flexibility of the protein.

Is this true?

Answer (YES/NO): NO